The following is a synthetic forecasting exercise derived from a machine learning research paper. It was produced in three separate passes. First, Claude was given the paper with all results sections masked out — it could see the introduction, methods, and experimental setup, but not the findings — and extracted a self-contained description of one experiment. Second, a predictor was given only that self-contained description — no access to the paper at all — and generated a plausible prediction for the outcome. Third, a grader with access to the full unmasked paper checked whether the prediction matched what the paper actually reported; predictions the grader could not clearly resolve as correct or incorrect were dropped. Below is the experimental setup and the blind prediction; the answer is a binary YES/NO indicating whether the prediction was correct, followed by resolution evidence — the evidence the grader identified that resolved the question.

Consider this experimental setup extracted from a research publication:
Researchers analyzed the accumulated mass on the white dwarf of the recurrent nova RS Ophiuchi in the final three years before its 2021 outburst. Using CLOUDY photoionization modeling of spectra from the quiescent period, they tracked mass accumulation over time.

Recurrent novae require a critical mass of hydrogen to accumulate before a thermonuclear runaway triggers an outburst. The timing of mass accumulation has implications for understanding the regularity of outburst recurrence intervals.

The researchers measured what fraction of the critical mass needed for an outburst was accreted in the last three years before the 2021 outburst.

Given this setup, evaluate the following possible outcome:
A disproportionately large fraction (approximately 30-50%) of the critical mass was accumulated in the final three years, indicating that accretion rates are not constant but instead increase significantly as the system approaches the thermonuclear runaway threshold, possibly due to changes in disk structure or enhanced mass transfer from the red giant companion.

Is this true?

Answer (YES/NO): NO